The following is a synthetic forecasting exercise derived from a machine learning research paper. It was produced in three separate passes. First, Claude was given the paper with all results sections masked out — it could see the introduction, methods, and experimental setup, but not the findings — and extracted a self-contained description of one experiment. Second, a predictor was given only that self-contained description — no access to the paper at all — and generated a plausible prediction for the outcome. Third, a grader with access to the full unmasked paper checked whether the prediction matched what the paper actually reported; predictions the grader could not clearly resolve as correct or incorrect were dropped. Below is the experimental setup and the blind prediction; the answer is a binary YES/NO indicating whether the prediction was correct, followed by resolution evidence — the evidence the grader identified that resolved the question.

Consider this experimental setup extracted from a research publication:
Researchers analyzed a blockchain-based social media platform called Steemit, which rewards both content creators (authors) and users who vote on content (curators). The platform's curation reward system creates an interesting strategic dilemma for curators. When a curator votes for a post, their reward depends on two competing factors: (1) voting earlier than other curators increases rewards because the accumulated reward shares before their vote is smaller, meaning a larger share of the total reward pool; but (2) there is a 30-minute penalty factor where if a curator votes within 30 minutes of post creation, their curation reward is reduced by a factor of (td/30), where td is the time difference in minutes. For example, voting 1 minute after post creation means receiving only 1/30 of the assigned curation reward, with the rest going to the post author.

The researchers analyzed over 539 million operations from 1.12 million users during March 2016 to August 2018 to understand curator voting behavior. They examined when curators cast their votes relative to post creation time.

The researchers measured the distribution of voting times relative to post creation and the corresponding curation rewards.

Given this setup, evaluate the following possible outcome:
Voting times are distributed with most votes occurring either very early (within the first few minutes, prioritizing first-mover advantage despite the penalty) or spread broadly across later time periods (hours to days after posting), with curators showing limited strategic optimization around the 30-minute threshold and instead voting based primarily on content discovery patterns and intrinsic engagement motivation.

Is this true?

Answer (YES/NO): NO